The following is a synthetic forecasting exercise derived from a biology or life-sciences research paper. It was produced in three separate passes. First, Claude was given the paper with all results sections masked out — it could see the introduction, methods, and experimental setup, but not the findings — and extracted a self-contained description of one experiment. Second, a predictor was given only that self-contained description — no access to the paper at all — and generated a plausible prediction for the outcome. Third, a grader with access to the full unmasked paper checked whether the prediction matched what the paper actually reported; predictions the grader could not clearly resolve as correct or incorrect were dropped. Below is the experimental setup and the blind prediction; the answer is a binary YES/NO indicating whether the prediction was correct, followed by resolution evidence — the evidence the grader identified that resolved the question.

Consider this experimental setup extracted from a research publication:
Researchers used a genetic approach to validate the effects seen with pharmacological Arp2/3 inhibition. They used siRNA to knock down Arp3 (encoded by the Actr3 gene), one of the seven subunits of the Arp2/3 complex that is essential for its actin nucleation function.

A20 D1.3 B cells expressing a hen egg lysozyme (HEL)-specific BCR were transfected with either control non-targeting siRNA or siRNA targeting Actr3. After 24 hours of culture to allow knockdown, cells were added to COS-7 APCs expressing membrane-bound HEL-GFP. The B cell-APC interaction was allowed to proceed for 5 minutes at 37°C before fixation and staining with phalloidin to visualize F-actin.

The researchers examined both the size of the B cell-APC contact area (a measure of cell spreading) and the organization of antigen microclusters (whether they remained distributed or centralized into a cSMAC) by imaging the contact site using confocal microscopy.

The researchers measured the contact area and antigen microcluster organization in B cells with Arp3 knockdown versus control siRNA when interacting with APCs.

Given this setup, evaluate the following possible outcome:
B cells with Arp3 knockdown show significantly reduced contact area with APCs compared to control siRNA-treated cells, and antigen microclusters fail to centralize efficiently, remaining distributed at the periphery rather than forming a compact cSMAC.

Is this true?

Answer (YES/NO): NO